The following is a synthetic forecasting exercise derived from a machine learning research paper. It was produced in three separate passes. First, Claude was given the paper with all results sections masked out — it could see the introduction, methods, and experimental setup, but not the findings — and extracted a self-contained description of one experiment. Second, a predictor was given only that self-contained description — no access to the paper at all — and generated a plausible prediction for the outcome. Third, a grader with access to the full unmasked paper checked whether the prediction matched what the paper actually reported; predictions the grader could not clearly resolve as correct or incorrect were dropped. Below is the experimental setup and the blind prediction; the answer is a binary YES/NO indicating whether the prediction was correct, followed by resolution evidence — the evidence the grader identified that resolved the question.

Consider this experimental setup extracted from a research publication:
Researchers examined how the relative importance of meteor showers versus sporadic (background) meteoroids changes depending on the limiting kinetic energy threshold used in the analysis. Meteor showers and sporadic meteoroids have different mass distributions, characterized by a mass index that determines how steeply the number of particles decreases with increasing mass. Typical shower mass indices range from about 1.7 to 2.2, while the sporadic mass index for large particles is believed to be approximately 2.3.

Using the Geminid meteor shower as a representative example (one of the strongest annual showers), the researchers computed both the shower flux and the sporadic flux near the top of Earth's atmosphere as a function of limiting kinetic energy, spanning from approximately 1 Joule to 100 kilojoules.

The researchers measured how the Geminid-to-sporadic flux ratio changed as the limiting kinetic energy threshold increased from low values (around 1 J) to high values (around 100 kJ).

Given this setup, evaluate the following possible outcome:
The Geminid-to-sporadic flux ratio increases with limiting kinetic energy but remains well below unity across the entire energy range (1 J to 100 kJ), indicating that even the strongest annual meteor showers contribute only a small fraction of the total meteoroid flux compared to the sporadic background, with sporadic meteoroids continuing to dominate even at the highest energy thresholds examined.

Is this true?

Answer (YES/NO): NO